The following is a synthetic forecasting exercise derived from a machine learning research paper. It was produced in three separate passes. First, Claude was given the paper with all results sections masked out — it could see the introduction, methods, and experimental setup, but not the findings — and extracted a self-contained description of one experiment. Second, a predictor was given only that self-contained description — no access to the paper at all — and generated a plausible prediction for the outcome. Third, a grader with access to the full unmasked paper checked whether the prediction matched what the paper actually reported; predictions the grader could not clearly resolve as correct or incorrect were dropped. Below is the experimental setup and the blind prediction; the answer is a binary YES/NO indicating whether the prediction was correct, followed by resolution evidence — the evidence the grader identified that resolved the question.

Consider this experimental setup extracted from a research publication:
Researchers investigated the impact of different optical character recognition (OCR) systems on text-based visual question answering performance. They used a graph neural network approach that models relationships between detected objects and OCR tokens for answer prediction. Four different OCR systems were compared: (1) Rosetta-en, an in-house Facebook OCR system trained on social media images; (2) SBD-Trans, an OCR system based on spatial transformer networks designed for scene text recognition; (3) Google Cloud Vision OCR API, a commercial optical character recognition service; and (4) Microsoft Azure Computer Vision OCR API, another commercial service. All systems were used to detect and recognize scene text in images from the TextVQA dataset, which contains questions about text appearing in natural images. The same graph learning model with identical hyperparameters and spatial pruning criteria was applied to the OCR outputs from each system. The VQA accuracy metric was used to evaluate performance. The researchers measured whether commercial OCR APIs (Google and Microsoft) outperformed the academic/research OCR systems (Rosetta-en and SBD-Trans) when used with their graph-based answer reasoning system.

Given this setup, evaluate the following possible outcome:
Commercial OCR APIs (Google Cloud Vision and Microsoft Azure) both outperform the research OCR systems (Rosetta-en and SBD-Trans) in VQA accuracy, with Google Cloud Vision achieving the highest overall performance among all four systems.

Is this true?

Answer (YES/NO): NO